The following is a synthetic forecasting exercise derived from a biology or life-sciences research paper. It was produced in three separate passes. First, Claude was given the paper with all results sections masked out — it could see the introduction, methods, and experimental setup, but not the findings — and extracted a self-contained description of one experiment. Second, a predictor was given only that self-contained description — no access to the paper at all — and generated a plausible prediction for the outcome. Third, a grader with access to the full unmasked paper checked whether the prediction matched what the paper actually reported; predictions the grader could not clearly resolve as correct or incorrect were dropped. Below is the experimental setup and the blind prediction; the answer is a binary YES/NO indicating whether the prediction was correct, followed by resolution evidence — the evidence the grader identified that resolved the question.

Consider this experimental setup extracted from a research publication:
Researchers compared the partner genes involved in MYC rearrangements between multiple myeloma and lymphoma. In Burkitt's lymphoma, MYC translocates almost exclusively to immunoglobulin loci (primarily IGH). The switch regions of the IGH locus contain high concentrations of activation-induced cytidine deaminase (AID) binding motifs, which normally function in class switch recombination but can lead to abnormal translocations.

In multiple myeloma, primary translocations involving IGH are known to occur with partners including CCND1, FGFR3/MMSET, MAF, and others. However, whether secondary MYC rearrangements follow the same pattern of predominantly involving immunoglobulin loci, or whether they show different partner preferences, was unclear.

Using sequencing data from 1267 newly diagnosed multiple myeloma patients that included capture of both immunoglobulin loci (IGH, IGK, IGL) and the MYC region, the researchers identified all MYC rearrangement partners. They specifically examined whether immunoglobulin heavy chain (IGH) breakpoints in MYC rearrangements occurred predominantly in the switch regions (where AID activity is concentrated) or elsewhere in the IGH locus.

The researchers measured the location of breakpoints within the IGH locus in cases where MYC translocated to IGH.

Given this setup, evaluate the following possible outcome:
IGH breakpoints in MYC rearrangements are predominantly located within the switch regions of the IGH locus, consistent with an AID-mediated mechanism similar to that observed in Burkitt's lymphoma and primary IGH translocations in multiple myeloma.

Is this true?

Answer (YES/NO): NO